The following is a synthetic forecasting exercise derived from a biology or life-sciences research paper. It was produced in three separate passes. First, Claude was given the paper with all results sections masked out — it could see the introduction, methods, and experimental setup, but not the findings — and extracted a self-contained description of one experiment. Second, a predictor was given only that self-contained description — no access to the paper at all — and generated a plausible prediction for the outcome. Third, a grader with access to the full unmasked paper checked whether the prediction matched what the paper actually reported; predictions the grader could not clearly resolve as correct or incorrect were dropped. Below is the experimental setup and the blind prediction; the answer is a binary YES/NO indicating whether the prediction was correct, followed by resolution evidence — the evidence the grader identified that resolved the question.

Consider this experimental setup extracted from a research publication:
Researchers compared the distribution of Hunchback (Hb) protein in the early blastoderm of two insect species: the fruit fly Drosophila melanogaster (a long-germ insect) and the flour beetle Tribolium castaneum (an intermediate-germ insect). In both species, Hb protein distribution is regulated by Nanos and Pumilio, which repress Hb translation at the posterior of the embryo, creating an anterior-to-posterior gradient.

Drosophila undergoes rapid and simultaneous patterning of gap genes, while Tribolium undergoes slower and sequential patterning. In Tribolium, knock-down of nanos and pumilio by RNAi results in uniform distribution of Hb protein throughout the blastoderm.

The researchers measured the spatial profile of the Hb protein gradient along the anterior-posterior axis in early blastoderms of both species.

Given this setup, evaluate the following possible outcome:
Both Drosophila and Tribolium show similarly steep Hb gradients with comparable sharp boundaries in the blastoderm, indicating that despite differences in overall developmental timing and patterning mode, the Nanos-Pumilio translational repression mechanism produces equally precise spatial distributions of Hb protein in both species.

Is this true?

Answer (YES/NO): NO